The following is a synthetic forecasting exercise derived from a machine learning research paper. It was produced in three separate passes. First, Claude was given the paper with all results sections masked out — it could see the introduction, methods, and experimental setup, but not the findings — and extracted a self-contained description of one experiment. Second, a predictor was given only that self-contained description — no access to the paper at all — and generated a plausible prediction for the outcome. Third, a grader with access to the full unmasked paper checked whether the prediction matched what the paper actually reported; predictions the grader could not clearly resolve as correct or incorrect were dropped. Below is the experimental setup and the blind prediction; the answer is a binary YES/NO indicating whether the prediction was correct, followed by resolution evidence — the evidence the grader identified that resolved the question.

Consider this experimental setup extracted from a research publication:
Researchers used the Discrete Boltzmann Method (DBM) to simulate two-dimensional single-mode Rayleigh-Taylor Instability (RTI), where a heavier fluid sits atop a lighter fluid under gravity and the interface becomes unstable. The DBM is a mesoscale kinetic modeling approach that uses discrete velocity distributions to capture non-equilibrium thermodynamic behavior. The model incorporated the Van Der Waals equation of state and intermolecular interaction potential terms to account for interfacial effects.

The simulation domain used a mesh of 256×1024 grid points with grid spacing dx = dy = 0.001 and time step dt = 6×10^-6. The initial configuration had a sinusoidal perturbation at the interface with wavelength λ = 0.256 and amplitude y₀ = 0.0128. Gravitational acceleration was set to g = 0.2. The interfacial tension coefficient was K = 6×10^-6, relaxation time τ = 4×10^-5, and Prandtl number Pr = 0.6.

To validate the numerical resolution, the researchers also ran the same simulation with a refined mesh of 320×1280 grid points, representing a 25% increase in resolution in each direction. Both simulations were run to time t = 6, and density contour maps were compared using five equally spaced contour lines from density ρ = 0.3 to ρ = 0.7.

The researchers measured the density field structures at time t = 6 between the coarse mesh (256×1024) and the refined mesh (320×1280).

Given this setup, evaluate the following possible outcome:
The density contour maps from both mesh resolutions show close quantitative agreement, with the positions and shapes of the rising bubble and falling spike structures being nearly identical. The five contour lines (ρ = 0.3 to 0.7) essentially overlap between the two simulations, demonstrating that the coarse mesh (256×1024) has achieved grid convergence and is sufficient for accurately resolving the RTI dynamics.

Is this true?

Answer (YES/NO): YES